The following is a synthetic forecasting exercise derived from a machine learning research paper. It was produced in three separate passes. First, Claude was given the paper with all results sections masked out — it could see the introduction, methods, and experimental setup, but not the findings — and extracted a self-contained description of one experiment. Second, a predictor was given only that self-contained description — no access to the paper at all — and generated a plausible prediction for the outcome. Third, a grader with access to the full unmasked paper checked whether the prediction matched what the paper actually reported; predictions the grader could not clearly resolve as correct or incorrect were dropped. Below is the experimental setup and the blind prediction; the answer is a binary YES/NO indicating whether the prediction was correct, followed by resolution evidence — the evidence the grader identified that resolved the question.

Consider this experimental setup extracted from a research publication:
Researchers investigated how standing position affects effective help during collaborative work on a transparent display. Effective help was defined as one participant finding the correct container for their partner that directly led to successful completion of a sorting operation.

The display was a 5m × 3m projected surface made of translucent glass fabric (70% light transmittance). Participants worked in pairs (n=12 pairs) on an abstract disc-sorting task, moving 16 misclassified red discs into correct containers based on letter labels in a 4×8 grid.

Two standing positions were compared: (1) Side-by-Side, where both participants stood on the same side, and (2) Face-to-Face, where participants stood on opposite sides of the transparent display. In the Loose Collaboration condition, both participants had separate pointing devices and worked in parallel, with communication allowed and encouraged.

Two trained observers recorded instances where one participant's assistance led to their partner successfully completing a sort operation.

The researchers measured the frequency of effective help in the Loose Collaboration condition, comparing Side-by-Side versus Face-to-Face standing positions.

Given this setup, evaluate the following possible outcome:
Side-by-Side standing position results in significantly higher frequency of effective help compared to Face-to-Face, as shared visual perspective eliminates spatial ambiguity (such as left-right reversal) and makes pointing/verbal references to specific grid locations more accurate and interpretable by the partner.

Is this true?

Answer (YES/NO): NO